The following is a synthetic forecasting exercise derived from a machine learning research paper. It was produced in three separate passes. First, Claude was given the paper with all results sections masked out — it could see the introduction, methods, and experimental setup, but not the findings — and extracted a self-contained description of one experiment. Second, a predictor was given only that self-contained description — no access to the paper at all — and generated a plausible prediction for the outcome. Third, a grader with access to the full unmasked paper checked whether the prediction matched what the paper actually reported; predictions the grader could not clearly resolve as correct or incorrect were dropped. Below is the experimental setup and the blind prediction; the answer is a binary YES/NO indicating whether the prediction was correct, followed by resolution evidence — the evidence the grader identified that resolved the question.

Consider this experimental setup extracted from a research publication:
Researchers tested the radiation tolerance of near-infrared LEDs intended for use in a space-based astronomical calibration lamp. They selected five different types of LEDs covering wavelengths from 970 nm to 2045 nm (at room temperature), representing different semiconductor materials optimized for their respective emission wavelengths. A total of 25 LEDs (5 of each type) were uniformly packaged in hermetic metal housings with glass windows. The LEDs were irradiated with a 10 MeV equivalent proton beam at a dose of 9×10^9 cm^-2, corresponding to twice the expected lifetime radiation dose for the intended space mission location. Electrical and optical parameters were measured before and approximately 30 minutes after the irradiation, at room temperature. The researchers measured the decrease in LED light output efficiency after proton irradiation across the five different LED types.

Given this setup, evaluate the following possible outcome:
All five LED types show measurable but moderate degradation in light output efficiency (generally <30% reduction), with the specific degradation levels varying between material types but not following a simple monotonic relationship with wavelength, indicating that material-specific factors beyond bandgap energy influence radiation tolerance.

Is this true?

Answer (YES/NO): NO